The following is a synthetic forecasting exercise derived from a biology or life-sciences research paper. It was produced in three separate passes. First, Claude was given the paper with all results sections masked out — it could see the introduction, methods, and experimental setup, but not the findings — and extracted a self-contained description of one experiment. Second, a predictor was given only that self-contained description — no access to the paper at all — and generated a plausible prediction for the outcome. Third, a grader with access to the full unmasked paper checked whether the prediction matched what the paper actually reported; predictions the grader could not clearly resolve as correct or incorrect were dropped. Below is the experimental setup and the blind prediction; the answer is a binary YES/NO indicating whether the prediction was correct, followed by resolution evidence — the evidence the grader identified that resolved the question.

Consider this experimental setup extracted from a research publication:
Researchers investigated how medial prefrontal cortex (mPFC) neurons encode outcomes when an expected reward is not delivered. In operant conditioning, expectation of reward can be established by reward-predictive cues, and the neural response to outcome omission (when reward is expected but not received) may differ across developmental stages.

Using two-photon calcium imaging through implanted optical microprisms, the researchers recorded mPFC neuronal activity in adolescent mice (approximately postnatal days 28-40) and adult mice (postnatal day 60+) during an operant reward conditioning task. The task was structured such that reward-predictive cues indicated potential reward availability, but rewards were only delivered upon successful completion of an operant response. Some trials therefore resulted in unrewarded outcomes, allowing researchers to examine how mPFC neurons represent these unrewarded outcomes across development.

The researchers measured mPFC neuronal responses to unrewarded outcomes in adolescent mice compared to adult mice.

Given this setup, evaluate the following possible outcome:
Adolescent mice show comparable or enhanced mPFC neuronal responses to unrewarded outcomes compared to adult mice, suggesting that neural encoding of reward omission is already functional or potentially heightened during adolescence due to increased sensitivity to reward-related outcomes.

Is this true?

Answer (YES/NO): NO